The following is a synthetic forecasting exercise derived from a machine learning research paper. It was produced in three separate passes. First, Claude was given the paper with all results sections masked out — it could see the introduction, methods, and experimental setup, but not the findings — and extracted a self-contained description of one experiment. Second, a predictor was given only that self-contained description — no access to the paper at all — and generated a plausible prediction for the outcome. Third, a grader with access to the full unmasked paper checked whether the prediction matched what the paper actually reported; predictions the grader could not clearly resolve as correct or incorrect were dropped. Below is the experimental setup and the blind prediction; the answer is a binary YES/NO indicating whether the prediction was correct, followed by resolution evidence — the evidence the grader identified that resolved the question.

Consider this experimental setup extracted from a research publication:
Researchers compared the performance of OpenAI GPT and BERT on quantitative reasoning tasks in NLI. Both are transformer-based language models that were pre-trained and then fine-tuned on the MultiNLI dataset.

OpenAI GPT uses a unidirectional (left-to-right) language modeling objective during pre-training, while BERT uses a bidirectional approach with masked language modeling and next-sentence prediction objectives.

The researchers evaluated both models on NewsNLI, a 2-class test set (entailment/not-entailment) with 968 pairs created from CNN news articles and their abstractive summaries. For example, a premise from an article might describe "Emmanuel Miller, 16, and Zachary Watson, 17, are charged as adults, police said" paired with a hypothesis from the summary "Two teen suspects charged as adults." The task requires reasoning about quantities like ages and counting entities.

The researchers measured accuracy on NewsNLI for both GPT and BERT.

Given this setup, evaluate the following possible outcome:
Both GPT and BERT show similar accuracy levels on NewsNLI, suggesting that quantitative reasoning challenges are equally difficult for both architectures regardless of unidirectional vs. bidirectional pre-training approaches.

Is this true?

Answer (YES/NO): YES